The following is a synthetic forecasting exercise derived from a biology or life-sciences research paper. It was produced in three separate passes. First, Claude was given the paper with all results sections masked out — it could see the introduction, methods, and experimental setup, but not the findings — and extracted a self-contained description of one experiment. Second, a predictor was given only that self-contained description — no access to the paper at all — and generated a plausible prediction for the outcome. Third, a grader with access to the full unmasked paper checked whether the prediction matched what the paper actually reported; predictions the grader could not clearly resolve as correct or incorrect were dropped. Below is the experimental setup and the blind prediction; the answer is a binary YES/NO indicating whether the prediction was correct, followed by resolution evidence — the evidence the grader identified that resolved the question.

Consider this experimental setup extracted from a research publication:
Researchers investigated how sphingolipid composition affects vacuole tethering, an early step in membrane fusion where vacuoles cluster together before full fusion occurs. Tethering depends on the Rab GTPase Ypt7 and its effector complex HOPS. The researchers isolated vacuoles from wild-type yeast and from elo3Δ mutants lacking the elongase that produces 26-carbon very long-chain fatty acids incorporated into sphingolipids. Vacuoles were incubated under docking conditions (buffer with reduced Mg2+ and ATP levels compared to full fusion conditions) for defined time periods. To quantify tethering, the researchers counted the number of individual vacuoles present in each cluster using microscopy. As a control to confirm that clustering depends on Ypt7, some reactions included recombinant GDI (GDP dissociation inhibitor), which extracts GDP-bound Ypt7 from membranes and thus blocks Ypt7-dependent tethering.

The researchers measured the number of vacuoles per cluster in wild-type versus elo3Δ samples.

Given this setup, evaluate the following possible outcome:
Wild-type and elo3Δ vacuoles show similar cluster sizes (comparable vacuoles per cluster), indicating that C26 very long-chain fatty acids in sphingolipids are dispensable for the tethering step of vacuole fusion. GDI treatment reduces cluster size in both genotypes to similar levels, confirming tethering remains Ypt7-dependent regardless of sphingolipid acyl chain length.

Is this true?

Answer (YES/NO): NO